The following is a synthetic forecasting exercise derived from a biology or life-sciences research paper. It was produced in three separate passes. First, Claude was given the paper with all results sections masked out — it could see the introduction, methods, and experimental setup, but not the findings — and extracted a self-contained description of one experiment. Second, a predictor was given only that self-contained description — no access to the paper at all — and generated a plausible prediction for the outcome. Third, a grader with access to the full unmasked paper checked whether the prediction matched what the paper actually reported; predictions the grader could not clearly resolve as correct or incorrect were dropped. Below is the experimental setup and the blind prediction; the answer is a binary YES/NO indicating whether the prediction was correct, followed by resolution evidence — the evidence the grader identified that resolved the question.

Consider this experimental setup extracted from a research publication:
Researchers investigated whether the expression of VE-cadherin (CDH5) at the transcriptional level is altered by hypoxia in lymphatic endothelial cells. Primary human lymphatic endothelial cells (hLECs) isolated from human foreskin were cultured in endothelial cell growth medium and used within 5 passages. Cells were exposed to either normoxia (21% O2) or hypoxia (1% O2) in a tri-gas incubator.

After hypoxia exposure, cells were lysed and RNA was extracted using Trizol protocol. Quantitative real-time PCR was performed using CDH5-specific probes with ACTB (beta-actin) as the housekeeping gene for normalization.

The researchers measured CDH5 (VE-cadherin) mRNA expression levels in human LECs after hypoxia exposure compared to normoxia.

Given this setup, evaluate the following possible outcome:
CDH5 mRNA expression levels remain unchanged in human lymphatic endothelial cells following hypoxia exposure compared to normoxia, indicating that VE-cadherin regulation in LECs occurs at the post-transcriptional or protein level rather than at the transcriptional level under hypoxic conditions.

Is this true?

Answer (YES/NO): NO